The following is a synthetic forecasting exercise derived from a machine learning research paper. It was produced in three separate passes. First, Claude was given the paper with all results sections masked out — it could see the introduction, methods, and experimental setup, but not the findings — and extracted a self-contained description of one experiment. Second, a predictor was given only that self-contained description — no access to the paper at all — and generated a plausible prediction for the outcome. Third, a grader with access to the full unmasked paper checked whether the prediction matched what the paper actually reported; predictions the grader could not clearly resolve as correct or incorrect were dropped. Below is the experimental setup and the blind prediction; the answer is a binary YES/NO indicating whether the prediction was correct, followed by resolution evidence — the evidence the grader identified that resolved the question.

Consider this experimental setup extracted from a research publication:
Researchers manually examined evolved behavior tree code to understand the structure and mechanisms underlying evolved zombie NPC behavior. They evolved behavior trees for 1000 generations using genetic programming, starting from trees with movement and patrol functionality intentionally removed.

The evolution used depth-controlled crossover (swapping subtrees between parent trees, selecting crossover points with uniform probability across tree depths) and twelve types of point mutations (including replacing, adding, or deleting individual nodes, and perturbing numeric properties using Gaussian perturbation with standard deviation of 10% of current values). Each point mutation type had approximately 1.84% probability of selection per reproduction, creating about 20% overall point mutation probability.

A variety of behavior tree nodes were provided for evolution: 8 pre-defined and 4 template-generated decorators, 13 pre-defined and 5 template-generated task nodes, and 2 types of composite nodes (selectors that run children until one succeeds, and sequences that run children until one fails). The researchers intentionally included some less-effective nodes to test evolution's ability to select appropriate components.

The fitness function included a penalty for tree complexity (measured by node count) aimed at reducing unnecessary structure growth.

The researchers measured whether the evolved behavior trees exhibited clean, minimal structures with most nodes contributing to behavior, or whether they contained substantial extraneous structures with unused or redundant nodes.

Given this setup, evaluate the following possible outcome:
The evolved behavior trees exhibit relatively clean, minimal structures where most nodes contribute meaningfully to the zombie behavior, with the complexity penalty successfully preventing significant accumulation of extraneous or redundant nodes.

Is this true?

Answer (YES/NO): NO